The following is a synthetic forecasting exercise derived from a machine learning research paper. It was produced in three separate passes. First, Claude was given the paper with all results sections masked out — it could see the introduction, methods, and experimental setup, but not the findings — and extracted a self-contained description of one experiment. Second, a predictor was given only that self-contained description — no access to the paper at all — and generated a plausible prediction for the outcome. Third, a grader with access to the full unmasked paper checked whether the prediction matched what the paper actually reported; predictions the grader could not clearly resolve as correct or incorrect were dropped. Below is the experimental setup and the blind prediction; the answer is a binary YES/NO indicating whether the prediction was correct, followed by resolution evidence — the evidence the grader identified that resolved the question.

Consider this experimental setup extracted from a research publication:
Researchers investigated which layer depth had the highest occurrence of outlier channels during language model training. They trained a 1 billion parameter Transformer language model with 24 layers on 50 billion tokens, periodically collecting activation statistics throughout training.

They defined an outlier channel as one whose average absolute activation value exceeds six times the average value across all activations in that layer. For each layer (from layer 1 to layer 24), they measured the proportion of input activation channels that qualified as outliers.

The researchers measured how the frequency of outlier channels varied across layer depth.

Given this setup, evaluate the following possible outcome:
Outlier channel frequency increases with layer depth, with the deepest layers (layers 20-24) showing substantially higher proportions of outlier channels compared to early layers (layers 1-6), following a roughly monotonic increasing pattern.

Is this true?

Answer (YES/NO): NO